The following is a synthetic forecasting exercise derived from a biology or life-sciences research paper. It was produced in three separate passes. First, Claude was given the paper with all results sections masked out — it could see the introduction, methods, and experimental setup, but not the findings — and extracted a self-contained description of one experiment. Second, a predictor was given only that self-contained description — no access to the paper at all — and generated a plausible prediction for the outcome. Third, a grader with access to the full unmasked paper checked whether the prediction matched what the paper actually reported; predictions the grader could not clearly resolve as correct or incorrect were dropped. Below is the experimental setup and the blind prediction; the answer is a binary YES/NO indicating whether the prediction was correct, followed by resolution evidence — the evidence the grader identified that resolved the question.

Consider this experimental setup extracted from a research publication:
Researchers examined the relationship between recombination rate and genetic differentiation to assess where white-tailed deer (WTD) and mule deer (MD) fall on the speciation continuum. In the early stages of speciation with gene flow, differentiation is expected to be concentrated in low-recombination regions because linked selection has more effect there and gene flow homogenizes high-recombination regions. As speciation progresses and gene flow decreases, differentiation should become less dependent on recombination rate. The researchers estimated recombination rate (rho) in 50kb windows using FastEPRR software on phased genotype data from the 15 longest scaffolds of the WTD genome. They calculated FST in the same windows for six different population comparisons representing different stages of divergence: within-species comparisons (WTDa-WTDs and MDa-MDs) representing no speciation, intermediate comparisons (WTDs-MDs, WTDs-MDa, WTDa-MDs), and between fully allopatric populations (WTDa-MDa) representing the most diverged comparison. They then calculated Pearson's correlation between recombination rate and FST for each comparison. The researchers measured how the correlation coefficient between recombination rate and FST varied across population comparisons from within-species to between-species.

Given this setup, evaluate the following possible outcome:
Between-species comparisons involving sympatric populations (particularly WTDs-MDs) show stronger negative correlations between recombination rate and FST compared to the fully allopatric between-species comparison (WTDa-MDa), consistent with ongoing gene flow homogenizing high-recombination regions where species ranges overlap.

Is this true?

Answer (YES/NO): NO